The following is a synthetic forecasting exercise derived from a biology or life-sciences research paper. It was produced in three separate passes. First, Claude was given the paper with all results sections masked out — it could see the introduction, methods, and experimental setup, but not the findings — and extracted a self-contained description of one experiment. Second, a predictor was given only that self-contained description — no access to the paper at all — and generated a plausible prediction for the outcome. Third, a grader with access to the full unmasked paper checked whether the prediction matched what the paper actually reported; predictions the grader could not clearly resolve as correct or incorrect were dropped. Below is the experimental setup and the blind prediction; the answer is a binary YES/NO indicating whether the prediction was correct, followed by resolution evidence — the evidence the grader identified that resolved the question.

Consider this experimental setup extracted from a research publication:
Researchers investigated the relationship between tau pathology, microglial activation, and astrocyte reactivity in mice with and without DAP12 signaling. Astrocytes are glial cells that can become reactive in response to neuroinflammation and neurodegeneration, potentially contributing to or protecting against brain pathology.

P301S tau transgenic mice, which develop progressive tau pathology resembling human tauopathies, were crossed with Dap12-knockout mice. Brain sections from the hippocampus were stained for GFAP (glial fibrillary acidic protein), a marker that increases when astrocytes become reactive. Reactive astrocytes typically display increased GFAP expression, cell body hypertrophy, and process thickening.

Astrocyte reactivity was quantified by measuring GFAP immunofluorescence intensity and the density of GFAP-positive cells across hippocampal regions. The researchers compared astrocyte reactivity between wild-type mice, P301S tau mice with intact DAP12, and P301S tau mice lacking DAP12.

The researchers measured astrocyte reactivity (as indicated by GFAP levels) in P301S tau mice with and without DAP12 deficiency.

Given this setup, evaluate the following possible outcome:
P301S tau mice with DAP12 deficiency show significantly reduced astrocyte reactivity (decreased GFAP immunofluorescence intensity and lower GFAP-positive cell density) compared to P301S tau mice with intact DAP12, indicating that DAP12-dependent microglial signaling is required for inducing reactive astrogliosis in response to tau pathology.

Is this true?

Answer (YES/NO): YES